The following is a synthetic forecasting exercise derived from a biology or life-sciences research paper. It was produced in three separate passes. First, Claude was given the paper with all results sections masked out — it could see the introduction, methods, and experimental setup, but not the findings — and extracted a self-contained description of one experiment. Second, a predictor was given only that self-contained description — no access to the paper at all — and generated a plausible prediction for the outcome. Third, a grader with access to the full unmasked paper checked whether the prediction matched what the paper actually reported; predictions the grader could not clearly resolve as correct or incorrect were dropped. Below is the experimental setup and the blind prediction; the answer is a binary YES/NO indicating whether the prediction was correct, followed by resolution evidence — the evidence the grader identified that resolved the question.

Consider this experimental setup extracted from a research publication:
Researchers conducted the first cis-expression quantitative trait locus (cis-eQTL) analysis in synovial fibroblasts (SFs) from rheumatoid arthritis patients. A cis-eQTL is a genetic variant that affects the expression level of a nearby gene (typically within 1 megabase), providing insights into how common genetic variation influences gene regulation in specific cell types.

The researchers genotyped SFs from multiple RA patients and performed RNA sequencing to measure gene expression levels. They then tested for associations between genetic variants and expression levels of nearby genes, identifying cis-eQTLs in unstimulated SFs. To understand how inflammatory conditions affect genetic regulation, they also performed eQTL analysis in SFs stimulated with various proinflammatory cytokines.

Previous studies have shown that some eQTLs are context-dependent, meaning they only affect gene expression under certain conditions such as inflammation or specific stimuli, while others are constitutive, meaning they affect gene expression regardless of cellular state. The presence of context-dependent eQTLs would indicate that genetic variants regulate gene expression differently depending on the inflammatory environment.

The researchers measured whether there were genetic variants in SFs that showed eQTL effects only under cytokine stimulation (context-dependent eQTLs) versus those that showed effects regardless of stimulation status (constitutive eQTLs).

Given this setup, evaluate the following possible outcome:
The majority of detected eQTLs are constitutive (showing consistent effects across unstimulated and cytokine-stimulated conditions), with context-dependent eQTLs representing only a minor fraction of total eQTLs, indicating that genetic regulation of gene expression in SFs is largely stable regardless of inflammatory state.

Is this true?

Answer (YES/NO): NO